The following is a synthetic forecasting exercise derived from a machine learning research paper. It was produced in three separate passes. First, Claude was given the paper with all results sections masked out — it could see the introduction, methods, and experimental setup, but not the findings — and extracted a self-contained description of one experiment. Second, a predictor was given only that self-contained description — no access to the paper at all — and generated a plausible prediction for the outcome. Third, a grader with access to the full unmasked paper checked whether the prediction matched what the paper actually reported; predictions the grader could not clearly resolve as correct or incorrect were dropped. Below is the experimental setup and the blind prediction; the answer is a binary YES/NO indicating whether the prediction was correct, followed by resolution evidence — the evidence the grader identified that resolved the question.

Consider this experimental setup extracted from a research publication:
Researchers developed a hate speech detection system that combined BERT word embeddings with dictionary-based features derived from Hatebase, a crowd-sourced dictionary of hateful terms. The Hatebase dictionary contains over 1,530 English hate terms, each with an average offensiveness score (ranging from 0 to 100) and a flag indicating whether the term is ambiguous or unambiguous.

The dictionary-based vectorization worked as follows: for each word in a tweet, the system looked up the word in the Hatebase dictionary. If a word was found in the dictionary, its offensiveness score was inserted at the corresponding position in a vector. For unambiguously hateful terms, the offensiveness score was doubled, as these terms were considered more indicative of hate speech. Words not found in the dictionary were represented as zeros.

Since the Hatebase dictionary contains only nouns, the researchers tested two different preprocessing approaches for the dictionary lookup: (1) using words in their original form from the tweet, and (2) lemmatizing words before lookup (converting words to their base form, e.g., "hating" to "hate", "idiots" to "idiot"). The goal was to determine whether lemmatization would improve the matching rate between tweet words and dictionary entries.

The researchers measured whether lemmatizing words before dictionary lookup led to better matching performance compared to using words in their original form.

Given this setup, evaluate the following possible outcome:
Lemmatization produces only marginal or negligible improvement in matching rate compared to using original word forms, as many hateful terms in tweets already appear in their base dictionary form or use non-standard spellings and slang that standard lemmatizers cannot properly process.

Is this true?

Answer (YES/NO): YES